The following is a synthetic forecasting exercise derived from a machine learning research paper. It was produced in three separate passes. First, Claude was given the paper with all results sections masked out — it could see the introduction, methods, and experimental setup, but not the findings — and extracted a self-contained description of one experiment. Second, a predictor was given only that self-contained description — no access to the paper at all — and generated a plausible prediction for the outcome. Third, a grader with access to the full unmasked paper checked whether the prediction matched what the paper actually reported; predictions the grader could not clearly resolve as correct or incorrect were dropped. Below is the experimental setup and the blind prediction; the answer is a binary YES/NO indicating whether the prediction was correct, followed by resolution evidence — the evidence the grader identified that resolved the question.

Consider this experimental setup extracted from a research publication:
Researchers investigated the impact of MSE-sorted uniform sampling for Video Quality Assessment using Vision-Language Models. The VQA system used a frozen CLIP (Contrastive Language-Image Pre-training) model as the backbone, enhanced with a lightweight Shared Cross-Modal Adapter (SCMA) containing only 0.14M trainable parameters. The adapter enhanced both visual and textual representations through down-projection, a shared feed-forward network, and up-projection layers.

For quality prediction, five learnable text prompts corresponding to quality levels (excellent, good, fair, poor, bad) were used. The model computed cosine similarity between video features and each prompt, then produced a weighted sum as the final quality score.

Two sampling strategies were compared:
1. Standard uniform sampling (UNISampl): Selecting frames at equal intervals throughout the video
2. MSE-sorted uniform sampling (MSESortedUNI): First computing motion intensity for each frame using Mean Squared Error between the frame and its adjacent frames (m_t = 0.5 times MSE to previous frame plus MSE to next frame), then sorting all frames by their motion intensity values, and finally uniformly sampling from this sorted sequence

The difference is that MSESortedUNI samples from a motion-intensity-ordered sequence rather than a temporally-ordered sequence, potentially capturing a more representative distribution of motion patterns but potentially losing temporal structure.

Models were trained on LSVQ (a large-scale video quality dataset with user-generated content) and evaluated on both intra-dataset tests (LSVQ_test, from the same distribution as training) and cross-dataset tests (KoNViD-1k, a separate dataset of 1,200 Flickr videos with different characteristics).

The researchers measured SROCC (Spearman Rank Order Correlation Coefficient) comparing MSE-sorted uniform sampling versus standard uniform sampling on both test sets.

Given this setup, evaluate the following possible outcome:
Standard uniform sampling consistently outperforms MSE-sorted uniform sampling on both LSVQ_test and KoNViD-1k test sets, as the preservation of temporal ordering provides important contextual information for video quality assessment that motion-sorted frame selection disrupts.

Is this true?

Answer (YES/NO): NO